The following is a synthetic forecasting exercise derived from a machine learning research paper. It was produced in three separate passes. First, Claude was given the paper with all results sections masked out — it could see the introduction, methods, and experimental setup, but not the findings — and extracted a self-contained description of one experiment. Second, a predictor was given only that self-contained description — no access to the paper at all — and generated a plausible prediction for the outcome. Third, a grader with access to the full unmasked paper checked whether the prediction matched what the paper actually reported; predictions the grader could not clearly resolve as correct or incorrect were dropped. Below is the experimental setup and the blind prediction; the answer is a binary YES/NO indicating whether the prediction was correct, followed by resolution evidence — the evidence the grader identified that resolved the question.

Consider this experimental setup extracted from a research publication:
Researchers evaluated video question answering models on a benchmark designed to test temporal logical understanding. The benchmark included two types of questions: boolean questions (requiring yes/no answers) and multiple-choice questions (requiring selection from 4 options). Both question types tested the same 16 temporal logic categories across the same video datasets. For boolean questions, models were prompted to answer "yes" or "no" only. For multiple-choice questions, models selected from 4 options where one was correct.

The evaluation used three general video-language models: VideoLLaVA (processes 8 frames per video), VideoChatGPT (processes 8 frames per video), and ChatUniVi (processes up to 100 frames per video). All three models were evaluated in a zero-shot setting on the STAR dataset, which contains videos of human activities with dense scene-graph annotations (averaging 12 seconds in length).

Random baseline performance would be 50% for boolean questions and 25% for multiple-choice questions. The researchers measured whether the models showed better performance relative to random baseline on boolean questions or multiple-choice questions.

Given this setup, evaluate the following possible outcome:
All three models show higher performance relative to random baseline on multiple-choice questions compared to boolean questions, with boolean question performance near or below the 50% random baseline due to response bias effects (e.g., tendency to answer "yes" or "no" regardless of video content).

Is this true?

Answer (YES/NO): YES